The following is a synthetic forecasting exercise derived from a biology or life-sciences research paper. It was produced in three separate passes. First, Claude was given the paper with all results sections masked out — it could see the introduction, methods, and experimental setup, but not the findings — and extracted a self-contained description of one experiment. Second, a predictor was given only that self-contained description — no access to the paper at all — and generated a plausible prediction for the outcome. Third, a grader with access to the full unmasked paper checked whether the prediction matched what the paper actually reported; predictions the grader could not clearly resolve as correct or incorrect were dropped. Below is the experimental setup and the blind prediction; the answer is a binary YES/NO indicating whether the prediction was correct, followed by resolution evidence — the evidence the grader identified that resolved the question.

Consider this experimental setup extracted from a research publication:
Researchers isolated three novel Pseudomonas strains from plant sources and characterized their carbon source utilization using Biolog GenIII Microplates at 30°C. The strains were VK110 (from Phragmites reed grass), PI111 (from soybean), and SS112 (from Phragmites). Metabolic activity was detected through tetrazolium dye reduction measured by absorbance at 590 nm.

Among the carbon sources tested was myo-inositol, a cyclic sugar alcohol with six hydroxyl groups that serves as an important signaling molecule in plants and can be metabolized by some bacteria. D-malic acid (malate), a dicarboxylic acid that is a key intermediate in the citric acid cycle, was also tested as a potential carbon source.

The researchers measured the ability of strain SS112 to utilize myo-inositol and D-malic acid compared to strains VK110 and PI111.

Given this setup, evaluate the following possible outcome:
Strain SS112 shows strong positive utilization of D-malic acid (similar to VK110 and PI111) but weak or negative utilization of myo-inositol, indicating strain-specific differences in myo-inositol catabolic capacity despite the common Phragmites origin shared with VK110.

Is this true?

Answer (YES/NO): NO